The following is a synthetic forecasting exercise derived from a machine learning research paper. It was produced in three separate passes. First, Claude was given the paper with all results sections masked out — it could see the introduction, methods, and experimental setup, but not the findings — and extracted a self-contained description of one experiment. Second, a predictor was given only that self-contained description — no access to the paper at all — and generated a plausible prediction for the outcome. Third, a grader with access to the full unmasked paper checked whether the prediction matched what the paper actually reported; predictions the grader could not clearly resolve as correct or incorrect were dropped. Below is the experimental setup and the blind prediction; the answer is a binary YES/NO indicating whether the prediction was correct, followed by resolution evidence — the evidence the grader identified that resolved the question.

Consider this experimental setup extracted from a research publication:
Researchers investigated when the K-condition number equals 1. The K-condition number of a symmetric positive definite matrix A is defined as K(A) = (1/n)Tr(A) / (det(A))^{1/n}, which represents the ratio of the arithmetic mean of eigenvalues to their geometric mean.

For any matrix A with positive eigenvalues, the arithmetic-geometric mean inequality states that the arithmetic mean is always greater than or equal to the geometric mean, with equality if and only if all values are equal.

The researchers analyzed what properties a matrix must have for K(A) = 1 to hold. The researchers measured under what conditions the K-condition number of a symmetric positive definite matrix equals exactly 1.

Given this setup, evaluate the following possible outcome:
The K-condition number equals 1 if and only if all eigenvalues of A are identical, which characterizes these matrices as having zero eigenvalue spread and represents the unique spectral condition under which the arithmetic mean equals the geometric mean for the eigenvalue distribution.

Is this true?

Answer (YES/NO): YES